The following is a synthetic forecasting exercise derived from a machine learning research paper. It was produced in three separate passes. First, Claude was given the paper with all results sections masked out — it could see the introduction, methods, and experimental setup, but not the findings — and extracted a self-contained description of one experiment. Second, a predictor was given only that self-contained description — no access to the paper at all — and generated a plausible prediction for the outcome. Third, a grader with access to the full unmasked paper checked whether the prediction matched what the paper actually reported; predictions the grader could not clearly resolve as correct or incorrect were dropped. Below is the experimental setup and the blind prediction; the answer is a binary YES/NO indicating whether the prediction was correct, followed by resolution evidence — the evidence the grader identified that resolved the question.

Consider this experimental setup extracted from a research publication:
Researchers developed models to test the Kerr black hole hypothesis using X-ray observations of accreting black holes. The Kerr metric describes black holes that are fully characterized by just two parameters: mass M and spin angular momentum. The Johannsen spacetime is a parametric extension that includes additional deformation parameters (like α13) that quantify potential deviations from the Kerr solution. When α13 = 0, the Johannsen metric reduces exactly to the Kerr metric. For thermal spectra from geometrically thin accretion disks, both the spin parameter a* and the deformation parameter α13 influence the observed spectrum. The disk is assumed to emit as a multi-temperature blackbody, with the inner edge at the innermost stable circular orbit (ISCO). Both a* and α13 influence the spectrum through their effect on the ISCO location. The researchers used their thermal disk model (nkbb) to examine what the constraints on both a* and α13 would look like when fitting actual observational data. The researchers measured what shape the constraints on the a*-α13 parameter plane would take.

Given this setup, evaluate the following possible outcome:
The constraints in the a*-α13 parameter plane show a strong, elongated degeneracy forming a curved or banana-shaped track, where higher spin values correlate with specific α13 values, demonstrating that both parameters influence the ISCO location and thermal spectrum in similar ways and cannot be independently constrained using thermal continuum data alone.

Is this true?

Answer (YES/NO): YES